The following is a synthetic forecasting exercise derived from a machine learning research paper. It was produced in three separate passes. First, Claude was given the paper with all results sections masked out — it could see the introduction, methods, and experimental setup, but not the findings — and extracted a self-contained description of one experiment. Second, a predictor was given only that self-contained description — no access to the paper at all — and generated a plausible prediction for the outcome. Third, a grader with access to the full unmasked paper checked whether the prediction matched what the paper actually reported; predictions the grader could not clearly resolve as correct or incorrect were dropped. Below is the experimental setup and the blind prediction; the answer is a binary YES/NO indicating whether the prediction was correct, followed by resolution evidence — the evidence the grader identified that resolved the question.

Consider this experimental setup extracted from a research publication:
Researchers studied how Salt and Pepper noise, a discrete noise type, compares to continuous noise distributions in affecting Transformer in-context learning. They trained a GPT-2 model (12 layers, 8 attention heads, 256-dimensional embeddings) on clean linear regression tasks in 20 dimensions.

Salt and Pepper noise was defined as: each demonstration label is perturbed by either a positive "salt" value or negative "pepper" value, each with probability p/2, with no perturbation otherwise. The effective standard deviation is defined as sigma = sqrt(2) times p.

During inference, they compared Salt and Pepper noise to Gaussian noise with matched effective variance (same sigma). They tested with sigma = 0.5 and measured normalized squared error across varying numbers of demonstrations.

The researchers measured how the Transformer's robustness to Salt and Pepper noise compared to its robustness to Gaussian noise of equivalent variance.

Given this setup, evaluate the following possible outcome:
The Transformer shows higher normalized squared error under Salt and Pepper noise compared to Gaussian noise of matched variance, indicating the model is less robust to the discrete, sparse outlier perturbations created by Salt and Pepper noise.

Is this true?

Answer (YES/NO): YES